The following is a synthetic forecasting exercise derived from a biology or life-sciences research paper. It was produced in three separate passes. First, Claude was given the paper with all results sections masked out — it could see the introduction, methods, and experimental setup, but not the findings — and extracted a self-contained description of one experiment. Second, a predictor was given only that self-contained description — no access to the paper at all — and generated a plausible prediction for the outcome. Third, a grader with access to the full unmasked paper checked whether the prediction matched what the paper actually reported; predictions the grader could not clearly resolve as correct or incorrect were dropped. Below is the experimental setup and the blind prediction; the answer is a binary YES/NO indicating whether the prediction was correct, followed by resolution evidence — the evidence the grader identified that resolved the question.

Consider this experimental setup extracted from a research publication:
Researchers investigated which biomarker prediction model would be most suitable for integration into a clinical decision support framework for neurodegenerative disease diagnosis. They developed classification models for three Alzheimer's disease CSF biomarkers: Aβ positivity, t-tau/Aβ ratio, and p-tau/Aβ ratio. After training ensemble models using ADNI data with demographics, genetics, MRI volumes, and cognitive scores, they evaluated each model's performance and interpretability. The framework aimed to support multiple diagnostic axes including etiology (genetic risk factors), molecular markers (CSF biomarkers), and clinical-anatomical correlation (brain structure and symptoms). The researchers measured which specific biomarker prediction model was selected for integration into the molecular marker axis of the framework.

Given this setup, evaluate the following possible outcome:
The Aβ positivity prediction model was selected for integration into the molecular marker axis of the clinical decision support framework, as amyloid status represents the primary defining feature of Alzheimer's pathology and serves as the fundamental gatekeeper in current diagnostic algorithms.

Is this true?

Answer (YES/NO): NO